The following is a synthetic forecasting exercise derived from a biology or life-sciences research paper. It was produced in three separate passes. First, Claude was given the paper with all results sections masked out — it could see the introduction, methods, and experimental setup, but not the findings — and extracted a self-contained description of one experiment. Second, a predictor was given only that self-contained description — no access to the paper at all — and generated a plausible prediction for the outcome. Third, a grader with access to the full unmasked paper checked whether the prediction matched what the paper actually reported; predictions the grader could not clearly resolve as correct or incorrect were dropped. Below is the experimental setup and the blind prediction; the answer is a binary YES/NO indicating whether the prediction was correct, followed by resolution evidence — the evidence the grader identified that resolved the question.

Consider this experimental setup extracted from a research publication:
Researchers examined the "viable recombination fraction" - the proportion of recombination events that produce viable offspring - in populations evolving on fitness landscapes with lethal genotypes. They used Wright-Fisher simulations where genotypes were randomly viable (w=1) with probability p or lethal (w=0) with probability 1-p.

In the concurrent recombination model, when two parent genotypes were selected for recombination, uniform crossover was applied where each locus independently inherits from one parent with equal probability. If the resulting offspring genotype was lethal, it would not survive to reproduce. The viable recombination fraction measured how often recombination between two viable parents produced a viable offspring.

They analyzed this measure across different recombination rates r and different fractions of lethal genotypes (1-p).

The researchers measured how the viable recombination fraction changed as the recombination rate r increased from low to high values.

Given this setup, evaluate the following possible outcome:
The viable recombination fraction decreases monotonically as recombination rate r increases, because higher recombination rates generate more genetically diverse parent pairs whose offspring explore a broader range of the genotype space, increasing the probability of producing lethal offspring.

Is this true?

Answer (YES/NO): NO